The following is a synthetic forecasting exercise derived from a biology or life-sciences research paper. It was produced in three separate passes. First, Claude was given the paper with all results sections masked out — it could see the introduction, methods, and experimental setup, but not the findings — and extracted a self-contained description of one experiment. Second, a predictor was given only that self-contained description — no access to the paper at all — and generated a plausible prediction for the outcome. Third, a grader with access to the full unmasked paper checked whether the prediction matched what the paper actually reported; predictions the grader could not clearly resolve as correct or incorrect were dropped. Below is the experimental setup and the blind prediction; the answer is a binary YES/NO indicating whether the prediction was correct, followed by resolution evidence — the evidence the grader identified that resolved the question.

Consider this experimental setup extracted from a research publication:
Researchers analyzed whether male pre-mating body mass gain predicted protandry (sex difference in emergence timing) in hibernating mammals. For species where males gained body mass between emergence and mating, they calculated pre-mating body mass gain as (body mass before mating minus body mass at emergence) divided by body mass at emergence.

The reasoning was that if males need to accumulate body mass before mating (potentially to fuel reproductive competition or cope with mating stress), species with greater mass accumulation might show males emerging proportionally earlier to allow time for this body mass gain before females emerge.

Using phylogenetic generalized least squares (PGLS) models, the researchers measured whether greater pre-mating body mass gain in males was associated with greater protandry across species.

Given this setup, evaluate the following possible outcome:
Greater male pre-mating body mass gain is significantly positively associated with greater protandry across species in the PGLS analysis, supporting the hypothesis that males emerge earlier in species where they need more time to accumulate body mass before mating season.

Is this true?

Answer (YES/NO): YES